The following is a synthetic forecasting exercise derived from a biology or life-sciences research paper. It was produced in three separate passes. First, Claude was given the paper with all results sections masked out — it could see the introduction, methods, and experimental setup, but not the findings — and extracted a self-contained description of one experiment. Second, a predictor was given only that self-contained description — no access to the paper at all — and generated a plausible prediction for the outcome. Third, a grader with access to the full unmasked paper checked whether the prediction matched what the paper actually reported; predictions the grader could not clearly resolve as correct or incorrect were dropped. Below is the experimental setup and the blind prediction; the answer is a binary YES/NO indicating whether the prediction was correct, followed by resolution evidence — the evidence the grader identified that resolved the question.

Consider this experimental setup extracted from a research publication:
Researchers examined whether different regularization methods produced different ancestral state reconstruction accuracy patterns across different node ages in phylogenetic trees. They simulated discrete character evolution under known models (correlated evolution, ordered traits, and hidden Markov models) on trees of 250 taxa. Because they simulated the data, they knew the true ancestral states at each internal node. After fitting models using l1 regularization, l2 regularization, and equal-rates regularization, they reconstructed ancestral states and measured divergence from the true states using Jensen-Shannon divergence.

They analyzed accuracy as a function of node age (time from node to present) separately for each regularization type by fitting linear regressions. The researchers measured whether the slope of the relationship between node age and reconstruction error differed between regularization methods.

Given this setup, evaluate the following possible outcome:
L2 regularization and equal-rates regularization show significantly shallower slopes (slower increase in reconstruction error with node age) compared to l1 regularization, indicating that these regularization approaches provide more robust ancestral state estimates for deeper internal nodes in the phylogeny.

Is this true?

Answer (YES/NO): NO